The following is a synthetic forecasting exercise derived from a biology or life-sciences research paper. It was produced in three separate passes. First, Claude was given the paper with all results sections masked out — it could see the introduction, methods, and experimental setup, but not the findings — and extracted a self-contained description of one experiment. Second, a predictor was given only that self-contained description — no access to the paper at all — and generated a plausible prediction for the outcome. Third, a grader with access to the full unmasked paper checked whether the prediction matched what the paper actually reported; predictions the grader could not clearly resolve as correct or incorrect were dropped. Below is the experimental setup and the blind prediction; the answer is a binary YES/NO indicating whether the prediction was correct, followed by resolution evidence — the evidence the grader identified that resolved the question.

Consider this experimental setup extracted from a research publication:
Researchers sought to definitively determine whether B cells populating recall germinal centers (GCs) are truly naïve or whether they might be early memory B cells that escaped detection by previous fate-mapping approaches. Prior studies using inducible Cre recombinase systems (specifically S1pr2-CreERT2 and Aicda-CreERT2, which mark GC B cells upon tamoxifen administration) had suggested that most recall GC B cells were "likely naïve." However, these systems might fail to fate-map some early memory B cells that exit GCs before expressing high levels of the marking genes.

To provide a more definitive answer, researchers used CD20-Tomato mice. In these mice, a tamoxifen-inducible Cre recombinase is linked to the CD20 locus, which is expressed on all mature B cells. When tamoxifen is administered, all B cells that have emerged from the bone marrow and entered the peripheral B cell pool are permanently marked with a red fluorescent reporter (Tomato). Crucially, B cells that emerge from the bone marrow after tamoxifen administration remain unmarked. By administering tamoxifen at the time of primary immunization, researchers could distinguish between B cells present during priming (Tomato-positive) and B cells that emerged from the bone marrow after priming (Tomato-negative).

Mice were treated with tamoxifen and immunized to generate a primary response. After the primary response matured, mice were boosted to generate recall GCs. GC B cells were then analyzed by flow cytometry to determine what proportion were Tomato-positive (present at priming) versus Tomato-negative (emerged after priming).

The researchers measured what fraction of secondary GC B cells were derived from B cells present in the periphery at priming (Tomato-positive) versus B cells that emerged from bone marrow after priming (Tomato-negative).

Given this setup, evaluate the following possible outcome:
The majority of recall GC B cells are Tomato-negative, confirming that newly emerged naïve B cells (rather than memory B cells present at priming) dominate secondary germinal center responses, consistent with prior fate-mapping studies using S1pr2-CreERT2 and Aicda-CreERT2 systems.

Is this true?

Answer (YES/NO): YES